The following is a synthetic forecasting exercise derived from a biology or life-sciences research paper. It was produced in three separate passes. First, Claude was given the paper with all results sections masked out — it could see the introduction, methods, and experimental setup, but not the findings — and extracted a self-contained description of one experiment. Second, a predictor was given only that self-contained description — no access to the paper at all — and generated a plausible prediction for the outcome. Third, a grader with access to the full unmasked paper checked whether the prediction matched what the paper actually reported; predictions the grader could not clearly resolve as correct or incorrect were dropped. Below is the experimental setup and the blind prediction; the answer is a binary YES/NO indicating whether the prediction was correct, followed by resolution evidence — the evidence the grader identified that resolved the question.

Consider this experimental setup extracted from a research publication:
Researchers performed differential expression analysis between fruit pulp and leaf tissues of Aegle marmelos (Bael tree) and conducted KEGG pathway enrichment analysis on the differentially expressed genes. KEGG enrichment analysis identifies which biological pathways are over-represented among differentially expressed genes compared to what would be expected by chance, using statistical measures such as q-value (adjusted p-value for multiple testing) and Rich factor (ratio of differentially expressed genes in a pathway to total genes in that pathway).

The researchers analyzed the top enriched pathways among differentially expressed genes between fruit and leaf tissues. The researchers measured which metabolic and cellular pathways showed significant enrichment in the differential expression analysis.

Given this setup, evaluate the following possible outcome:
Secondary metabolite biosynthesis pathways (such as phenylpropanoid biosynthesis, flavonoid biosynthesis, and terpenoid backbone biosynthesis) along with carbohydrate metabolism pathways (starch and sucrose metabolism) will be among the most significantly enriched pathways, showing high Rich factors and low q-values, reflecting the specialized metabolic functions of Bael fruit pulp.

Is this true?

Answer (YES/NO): NO